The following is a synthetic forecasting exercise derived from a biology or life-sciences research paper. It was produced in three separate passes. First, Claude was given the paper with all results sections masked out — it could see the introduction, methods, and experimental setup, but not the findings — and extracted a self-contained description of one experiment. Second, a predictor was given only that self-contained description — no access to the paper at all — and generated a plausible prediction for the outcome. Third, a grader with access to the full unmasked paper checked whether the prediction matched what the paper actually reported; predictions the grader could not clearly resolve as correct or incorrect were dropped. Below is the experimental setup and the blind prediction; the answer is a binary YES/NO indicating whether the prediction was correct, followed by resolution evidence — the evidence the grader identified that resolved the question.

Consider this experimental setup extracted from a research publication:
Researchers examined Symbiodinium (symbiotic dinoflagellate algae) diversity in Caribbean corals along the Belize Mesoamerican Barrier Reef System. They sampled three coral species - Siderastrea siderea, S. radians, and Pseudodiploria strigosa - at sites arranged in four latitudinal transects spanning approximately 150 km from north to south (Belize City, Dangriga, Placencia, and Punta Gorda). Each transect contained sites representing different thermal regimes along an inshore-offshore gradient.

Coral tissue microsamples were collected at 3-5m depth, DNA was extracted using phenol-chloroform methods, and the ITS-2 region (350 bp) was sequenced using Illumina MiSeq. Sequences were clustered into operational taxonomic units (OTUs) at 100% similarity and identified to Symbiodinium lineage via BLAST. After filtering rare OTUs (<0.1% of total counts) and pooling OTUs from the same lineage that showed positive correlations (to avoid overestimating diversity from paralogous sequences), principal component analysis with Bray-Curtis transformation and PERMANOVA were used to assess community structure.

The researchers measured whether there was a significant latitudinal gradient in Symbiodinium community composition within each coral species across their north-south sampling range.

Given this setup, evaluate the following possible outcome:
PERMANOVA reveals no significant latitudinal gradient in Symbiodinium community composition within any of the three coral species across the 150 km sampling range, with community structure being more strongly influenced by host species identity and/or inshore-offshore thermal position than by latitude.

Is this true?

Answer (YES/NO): NO